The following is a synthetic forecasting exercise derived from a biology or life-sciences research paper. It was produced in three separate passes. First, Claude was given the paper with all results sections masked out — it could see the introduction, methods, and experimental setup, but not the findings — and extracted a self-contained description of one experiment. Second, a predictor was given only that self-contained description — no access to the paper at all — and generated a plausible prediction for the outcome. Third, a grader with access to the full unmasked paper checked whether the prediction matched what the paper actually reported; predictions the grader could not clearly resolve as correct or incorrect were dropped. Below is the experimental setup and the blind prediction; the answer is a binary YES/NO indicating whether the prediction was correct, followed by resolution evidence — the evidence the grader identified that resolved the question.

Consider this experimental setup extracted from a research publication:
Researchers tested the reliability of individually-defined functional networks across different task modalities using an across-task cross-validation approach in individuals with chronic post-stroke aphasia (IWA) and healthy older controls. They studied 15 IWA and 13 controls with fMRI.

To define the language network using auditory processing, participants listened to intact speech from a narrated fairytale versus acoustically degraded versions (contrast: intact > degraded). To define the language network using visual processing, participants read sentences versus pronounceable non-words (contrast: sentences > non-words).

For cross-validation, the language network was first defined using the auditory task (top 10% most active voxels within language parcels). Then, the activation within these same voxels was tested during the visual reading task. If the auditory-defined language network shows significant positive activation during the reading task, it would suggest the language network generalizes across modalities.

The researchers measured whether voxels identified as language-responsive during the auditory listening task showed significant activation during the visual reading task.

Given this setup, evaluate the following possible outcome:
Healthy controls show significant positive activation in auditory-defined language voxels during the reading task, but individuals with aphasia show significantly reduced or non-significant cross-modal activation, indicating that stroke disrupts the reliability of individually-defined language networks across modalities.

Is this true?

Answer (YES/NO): NO